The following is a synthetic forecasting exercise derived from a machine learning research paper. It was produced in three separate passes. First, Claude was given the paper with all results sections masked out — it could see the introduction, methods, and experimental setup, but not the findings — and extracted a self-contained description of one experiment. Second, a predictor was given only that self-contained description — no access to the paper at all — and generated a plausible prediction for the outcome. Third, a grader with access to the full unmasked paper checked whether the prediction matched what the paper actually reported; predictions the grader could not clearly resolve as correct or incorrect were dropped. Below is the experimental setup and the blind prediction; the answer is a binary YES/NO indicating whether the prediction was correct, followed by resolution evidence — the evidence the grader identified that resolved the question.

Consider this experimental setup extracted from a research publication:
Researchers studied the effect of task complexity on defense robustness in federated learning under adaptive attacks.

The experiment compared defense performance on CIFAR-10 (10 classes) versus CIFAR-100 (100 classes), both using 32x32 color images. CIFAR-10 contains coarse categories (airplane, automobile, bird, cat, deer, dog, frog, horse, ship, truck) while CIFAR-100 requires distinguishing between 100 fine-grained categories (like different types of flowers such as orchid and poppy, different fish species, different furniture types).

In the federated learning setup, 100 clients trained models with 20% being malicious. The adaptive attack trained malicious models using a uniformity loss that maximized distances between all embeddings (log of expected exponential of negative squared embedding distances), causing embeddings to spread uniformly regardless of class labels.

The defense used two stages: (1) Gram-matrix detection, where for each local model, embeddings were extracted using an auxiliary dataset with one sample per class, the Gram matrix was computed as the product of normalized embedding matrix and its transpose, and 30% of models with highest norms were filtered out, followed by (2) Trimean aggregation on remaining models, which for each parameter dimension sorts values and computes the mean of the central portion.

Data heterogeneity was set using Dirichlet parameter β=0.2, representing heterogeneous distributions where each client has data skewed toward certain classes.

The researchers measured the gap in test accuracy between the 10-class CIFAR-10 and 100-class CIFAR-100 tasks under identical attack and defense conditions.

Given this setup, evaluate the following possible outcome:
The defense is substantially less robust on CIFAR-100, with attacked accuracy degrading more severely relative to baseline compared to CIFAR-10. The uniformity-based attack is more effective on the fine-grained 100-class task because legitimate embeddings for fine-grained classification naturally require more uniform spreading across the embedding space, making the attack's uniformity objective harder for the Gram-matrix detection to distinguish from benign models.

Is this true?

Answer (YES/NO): NO